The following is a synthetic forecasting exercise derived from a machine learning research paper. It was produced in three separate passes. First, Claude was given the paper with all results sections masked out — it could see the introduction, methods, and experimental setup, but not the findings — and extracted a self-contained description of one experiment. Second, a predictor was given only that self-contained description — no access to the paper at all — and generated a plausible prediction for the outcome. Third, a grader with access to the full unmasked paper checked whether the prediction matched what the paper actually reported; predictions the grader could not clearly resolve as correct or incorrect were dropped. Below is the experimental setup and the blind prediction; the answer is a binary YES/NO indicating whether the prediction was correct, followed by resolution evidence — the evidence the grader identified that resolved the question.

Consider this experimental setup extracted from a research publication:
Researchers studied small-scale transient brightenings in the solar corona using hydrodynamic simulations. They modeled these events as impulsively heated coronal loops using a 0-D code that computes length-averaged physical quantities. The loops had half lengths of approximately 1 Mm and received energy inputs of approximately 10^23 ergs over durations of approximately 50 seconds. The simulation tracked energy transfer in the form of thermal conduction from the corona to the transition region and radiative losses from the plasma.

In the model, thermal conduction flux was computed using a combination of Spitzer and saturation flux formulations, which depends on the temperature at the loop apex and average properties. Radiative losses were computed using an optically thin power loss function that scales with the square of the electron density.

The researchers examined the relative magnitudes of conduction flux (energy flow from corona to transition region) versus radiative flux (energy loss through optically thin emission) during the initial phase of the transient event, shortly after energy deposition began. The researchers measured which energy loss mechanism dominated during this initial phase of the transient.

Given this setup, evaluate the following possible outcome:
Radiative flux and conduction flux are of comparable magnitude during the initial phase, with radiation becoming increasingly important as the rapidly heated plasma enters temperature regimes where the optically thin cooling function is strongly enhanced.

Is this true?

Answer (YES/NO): NO